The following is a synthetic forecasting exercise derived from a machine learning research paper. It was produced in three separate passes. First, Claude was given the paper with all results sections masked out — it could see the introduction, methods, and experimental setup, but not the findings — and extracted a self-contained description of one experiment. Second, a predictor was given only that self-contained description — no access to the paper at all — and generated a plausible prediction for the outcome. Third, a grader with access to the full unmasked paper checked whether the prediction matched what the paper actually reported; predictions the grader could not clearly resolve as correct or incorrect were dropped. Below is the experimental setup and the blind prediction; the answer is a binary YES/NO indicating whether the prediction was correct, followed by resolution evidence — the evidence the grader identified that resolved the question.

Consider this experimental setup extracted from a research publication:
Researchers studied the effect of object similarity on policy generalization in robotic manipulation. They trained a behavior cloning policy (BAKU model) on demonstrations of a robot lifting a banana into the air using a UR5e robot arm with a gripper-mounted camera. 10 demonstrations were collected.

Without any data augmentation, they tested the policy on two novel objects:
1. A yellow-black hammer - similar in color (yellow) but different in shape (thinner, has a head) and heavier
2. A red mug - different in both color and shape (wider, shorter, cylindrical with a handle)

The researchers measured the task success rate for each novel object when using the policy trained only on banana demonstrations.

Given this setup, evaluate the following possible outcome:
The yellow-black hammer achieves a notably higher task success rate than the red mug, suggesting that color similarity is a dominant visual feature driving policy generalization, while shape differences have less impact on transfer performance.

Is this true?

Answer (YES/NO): YES